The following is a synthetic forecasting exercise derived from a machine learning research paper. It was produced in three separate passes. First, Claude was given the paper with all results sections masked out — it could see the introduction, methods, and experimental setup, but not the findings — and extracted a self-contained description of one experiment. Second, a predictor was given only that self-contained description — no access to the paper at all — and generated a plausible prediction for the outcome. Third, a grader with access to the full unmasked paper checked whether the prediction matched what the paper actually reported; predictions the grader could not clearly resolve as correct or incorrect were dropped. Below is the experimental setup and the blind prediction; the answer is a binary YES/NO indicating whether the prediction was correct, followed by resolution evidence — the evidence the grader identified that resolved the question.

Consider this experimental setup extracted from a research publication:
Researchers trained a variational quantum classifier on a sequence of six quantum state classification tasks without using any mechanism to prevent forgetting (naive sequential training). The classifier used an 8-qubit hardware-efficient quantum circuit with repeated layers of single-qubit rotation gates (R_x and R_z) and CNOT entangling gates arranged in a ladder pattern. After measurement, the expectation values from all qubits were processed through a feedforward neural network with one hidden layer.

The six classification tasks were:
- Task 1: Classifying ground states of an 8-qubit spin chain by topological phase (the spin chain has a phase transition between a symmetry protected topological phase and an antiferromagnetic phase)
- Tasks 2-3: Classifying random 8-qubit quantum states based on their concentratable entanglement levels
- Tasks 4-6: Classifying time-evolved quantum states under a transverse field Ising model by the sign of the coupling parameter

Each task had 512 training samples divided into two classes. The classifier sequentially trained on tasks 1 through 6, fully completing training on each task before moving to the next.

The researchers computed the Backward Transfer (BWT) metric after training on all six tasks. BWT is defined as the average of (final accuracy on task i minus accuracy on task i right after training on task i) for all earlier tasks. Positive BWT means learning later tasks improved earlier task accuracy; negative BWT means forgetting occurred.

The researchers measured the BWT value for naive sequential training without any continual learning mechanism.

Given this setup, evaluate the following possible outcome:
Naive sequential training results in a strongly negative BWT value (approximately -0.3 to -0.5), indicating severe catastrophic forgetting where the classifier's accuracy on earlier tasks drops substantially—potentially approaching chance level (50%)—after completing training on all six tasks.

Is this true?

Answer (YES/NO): NO